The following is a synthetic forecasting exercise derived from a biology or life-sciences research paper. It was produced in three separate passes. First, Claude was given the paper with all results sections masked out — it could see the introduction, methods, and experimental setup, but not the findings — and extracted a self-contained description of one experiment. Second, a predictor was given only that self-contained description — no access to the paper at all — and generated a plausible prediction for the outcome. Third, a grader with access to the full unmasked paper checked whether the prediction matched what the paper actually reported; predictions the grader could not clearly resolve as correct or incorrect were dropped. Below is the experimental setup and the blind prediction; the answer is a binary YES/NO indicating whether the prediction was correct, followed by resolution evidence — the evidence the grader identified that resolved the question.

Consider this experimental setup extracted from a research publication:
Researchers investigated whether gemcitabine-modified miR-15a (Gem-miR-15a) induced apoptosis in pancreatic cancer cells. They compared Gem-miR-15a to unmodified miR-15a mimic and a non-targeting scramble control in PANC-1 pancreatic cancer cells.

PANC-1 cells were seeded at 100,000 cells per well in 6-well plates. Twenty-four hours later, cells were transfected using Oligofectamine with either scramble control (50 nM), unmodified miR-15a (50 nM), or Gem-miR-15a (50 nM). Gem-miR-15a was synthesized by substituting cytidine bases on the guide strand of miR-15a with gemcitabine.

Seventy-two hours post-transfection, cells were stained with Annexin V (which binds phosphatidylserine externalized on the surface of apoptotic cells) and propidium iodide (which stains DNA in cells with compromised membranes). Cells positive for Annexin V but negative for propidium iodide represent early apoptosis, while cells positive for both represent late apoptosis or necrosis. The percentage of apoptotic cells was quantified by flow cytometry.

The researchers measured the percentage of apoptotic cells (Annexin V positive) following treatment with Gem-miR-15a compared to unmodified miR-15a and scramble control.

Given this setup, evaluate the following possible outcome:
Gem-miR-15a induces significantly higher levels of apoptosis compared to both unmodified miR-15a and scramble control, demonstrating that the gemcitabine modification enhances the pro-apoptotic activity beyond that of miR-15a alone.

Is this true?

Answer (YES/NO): YES